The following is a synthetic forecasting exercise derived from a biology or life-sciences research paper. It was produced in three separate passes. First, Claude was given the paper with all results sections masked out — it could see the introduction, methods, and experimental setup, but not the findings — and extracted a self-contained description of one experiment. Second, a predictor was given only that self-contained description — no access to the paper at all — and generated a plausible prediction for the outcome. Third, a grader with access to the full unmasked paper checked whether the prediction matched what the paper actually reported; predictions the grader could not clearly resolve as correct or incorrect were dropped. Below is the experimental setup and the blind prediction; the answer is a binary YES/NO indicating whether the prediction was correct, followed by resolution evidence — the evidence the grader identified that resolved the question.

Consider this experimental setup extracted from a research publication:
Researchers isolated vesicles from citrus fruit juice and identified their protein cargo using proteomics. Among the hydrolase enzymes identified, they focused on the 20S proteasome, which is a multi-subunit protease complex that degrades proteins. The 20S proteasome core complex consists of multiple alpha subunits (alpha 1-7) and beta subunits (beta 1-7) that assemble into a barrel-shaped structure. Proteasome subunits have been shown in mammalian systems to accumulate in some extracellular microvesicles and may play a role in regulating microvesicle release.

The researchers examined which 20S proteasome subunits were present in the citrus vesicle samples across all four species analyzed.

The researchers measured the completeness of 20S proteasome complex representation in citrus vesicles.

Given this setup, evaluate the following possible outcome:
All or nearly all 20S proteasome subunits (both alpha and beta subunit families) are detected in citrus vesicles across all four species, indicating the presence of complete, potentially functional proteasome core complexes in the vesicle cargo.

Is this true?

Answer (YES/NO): YES